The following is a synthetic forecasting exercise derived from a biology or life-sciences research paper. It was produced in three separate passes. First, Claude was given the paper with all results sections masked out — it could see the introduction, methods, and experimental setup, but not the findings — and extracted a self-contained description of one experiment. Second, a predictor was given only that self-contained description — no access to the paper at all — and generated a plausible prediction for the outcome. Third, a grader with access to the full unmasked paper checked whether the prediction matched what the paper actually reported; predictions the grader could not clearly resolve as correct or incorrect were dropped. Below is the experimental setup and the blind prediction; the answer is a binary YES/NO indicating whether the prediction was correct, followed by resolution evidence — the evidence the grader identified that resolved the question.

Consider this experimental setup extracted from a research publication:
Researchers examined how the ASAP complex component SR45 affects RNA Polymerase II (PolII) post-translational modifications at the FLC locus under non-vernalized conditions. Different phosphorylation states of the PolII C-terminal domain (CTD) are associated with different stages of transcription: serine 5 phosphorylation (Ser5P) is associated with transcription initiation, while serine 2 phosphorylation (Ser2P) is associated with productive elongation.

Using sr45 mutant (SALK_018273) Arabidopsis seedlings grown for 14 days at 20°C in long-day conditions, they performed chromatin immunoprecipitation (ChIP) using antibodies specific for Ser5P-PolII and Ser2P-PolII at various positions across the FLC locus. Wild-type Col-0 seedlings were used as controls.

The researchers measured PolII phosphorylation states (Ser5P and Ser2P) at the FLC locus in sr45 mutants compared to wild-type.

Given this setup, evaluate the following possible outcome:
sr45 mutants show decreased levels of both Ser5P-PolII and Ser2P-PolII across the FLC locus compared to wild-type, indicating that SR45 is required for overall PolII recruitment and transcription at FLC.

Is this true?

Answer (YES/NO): NO